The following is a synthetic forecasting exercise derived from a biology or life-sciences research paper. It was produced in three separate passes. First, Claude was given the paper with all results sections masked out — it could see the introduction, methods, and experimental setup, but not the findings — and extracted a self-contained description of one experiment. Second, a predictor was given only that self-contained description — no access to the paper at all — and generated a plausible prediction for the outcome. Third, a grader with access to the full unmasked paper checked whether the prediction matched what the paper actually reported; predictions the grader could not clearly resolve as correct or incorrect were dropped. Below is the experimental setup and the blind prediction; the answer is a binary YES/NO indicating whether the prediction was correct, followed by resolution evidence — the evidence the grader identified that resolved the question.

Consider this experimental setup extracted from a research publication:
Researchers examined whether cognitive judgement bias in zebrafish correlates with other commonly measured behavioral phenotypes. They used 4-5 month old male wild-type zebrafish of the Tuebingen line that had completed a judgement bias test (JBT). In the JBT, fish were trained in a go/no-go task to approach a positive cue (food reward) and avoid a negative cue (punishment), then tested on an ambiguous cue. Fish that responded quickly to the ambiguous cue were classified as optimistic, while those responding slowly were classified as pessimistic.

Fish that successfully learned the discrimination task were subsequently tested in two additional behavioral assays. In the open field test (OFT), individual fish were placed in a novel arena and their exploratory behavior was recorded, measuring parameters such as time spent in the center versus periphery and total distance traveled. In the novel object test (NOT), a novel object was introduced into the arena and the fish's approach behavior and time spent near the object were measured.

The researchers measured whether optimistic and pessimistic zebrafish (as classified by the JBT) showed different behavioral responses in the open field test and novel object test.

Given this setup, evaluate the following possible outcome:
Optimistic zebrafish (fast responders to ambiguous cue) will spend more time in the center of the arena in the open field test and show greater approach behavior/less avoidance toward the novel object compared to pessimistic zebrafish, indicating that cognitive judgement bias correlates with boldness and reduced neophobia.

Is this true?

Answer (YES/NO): NO